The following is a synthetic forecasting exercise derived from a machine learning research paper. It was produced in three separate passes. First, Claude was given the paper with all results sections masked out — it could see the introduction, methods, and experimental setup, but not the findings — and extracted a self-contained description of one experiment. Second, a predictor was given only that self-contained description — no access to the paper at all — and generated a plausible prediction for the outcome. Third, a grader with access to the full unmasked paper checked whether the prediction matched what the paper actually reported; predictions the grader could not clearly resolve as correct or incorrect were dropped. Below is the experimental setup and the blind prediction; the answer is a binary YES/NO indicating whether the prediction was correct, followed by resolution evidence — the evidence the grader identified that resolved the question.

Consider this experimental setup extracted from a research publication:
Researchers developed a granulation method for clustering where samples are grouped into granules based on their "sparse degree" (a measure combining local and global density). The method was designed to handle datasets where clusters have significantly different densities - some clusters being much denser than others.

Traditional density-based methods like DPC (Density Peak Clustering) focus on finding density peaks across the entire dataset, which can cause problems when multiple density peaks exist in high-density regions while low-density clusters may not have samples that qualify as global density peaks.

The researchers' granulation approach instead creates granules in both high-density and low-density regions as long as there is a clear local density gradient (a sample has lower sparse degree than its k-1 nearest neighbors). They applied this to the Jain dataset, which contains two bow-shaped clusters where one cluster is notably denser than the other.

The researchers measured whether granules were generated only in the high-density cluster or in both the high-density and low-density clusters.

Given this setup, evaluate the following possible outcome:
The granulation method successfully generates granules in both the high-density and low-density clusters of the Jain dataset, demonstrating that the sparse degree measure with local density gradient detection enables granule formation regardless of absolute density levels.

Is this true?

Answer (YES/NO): YES